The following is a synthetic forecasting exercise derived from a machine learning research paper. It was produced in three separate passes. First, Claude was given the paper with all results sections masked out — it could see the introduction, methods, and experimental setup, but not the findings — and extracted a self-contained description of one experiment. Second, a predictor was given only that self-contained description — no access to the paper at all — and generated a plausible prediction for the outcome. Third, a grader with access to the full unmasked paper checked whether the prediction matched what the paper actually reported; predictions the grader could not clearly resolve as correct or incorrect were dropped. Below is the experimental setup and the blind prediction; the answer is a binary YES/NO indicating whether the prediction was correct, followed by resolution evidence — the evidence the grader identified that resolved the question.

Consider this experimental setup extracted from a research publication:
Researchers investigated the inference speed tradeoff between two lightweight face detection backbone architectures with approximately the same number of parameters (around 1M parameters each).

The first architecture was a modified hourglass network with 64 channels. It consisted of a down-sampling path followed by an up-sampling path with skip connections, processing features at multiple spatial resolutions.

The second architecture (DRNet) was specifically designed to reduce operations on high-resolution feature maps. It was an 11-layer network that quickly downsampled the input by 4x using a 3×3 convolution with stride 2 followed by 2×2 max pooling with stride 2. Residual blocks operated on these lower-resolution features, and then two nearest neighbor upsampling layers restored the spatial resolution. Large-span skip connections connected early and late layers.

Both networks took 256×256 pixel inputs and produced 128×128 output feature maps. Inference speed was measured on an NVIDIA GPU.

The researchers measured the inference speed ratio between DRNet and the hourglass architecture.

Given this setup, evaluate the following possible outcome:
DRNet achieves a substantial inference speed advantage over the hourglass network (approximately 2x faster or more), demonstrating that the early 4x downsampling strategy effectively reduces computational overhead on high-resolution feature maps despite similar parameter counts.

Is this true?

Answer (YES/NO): YES